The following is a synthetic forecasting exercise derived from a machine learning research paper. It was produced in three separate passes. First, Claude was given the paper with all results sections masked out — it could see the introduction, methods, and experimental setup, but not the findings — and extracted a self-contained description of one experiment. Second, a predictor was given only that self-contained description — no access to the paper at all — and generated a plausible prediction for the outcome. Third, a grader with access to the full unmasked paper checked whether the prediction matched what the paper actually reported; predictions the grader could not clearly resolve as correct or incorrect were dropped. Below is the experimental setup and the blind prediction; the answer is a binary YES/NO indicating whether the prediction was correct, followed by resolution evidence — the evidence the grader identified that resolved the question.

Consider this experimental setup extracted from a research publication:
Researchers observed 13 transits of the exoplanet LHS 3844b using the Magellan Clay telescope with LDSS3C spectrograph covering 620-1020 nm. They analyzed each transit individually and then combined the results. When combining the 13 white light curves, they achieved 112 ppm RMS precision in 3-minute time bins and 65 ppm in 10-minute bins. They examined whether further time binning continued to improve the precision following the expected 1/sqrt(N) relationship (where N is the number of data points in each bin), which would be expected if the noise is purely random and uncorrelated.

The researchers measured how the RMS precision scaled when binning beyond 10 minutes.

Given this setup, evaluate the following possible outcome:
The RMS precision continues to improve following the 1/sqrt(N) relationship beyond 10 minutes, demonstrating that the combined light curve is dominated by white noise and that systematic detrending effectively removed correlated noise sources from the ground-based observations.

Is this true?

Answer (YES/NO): NO